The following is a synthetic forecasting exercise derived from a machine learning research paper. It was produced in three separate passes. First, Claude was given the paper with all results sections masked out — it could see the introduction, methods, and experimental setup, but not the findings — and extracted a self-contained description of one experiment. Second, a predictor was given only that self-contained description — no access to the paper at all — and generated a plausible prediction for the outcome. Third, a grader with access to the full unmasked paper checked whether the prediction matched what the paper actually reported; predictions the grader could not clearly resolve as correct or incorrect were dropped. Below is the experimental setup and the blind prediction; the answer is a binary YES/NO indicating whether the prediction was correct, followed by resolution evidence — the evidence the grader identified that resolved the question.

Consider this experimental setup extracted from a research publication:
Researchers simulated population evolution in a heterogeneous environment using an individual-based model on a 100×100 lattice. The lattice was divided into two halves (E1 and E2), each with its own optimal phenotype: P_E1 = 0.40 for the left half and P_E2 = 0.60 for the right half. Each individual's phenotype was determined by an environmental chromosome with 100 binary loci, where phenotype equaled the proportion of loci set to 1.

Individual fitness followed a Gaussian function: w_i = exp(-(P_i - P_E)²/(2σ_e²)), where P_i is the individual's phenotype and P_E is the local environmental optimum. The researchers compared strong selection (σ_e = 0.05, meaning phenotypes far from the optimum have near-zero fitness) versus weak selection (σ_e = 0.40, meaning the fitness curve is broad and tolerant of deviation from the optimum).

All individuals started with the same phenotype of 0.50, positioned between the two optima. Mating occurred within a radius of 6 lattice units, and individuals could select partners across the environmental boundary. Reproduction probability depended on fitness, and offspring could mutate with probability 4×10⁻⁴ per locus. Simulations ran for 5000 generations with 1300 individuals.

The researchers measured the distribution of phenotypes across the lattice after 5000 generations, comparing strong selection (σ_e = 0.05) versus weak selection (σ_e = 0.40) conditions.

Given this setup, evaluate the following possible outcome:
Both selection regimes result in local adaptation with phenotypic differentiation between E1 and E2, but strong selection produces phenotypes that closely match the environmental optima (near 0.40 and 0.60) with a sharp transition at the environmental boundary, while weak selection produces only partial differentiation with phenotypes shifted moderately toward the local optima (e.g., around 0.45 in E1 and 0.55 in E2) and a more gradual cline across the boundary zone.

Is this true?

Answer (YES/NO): NO